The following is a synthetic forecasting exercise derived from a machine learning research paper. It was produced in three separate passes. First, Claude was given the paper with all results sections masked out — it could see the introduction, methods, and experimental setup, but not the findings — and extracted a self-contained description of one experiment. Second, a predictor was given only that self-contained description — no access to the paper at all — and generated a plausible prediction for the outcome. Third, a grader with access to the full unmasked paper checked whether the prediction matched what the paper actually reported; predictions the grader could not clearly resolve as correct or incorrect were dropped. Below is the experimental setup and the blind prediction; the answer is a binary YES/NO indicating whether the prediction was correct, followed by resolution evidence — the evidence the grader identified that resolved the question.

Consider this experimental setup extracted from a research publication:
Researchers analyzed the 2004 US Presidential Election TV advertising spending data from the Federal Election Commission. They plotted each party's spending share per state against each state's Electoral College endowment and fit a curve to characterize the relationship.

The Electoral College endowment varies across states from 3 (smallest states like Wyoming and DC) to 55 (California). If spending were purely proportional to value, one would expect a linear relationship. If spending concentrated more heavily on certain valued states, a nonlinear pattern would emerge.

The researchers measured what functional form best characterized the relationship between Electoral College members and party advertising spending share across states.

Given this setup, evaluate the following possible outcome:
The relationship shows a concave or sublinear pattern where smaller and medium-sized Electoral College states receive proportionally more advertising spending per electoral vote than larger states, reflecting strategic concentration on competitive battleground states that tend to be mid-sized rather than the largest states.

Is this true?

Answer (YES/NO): NO